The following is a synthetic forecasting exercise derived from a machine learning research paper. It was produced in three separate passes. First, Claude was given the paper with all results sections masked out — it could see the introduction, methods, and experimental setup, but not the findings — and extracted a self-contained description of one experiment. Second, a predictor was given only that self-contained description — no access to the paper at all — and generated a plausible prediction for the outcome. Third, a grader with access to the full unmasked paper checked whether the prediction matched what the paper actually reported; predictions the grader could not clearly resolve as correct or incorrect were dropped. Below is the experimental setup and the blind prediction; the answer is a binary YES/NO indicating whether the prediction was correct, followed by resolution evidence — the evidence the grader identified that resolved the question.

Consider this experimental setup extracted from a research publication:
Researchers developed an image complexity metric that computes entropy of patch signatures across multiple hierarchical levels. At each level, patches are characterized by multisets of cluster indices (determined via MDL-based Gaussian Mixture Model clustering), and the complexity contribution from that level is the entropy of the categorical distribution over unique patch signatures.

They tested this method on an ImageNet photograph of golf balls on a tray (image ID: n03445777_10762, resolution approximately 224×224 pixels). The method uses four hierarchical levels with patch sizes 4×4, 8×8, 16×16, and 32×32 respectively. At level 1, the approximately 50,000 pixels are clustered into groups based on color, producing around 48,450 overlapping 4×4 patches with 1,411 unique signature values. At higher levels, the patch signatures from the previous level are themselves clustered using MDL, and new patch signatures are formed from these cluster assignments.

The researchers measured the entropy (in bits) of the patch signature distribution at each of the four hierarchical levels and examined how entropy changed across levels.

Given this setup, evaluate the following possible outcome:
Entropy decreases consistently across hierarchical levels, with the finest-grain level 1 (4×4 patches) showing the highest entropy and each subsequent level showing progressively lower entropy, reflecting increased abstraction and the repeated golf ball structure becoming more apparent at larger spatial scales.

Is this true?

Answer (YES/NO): NO